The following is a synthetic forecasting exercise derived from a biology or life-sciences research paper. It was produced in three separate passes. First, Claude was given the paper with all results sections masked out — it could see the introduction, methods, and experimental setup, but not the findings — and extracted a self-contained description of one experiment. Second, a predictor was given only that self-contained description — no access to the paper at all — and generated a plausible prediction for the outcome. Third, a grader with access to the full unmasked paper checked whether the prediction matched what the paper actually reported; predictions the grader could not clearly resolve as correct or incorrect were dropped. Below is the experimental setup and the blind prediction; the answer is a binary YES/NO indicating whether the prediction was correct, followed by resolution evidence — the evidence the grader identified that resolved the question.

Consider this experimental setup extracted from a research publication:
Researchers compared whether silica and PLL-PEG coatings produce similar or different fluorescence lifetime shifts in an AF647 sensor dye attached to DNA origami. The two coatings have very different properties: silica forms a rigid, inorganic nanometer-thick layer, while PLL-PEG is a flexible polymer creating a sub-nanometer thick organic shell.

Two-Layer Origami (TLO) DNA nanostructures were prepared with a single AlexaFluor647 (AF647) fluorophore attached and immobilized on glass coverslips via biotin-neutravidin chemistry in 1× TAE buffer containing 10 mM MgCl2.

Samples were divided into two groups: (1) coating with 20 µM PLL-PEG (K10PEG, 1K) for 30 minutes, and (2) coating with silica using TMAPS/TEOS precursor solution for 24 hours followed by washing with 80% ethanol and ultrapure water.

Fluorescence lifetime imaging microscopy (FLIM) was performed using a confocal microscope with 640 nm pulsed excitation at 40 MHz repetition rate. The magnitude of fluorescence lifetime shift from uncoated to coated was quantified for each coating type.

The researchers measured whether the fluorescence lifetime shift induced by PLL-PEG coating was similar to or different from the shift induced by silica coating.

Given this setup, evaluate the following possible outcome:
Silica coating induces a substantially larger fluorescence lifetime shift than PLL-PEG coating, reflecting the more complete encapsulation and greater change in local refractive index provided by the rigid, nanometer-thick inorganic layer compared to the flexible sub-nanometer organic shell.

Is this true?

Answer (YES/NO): NO